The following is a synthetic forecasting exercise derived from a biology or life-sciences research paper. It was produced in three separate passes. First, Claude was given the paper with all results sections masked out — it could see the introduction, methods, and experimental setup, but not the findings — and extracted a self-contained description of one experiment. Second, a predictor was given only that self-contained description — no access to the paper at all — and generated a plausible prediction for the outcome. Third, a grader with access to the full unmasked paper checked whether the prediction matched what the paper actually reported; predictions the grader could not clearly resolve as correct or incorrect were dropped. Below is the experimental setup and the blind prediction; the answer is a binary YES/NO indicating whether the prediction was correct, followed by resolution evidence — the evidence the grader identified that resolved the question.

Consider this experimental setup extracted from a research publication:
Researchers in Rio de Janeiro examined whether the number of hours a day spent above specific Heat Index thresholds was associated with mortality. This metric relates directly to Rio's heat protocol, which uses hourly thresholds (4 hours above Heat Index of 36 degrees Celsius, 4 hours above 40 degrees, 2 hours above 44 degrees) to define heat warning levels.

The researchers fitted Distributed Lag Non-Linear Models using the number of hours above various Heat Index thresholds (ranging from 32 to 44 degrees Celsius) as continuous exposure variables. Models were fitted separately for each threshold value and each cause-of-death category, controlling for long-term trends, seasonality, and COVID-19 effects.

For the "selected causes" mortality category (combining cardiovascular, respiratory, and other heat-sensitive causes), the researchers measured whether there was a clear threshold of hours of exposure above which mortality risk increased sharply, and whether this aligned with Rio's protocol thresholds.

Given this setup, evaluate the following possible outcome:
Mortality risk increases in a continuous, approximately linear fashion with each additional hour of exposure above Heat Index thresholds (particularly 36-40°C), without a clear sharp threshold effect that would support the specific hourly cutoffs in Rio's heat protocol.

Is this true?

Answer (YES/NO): NO